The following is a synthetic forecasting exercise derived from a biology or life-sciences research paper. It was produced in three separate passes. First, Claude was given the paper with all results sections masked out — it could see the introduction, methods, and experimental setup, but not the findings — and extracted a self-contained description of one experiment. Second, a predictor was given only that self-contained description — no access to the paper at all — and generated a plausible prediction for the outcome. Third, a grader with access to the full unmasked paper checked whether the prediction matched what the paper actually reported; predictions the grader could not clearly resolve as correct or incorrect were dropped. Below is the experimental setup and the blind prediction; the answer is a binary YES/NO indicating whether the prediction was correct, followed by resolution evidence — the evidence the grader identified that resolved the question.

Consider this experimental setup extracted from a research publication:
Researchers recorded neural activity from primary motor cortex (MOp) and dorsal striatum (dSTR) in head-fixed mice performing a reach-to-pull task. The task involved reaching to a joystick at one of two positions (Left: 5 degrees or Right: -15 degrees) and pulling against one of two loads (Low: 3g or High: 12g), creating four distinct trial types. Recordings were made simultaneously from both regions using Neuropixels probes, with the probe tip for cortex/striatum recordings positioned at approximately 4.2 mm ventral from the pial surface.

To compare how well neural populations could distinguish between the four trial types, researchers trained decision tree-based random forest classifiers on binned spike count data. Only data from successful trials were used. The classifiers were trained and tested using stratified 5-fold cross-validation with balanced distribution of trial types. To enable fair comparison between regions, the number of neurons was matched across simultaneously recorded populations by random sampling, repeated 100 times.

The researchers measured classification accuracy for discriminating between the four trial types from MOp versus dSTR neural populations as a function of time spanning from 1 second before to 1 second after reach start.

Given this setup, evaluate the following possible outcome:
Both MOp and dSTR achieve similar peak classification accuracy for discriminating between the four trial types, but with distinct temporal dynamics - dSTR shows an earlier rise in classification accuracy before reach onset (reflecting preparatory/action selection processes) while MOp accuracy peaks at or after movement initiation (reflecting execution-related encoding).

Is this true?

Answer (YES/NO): NO